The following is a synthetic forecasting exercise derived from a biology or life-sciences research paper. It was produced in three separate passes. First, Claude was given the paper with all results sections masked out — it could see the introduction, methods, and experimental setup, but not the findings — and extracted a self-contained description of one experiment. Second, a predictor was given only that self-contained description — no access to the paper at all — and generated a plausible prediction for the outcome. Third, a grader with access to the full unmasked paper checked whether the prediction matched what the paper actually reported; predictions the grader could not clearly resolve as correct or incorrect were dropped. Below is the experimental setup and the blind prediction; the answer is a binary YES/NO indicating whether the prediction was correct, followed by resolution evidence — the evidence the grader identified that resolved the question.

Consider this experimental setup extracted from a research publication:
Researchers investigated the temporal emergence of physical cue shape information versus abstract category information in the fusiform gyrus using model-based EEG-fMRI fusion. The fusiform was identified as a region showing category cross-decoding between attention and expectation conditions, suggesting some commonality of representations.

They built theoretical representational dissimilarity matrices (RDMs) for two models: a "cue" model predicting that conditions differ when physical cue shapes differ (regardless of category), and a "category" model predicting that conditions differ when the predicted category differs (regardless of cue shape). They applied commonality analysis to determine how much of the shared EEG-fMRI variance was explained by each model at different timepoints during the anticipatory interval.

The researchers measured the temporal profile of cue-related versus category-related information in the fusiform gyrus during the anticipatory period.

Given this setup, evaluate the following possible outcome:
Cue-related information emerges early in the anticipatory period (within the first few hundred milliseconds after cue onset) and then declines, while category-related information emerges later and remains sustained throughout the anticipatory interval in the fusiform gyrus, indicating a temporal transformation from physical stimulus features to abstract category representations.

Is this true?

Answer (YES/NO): NO